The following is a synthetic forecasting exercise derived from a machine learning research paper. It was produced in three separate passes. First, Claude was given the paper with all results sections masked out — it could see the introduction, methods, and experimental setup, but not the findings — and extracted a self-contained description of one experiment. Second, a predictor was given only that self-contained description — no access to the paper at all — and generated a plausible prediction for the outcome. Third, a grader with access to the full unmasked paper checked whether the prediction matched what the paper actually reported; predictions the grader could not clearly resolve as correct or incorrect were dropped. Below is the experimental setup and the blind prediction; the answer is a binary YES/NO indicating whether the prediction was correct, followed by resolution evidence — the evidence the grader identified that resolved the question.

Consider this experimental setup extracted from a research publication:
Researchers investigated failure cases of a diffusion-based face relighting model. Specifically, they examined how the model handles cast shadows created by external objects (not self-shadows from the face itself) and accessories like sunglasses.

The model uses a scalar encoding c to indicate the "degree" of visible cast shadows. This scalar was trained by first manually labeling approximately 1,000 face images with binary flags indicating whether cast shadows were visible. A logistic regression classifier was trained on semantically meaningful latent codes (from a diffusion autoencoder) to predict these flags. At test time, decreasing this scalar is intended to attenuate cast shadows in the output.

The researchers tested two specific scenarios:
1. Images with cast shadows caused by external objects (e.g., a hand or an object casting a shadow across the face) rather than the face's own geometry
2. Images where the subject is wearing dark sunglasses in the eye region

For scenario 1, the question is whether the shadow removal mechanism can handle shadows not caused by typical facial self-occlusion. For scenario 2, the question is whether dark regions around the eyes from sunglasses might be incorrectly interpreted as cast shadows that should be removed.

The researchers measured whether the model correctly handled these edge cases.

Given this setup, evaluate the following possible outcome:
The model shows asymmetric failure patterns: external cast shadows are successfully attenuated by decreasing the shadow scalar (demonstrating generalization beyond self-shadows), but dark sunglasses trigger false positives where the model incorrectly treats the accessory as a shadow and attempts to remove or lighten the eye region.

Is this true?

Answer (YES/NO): NO